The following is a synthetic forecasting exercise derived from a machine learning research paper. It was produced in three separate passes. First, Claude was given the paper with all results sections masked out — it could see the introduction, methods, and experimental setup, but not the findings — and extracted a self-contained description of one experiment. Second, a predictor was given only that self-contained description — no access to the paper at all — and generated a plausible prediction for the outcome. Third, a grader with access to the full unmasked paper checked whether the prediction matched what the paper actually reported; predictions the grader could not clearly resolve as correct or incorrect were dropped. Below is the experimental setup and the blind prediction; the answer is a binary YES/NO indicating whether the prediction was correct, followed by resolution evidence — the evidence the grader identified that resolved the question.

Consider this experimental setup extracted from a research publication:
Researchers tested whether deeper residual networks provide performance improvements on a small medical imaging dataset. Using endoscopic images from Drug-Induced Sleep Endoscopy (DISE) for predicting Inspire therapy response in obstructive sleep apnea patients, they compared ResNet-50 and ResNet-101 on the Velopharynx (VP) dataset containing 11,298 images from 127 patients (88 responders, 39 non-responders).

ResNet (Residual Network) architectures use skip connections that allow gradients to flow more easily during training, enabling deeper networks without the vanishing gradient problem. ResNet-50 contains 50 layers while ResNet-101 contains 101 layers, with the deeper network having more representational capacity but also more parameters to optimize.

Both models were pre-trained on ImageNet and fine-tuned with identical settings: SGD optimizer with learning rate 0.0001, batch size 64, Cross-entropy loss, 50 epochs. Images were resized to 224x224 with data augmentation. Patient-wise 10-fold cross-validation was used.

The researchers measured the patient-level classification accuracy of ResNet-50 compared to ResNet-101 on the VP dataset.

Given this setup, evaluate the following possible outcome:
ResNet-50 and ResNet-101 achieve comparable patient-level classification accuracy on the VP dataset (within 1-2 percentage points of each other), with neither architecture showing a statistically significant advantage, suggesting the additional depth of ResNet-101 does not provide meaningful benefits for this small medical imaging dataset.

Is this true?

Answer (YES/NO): YES